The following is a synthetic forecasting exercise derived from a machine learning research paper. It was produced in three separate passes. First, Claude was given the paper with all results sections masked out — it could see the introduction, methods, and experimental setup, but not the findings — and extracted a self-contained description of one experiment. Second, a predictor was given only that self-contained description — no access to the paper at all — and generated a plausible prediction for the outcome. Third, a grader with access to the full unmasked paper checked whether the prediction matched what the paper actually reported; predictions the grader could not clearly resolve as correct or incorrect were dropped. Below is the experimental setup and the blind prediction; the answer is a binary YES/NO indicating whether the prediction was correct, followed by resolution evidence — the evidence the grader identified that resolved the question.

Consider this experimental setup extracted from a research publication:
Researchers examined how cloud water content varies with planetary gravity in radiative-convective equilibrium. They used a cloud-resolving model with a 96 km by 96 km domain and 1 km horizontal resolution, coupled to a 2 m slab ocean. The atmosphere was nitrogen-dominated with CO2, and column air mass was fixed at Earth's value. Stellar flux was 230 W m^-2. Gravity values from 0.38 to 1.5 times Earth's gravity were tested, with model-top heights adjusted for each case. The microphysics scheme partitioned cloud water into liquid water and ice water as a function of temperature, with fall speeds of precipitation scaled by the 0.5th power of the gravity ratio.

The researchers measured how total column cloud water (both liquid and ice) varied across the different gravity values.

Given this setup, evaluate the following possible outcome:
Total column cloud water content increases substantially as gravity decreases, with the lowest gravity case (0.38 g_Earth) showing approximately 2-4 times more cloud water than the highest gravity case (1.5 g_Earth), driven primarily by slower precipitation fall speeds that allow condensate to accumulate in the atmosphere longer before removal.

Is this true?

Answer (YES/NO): NO